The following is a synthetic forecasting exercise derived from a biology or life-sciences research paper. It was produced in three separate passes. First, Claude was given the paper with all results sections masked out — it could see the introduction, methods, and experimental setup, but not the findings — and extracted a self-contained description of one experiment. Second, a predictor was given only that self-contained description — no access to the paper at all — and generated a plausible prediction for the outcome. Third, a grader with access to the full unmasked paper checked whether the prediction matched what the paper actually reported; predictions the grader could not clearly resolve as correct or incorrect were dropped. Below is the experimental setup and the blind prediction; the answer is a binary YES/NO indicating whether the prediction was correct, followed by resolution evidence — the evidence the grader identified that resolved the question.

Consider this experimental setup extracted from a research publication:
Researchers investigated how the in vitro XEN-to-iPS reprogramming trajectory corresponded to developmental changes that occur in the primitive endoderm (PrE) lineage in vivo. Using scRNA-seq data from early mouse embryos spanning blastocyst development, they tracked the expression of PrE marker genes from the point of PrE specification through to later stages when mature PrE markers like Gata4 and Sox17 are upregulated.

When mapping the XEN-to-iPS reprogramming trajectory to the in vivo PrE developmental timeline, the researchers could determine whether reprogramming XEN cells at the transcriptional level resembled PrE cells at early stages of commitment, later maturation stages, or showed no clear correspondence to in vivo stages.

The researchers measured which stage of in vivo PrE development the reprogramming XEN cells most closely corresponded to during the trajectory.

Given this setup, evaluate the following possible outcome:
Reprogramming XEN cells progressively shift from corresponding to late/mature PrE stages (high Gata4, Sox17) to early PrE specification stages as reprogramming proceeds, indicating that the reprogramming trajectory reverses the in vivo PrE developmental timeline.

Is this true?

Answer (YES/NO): YES